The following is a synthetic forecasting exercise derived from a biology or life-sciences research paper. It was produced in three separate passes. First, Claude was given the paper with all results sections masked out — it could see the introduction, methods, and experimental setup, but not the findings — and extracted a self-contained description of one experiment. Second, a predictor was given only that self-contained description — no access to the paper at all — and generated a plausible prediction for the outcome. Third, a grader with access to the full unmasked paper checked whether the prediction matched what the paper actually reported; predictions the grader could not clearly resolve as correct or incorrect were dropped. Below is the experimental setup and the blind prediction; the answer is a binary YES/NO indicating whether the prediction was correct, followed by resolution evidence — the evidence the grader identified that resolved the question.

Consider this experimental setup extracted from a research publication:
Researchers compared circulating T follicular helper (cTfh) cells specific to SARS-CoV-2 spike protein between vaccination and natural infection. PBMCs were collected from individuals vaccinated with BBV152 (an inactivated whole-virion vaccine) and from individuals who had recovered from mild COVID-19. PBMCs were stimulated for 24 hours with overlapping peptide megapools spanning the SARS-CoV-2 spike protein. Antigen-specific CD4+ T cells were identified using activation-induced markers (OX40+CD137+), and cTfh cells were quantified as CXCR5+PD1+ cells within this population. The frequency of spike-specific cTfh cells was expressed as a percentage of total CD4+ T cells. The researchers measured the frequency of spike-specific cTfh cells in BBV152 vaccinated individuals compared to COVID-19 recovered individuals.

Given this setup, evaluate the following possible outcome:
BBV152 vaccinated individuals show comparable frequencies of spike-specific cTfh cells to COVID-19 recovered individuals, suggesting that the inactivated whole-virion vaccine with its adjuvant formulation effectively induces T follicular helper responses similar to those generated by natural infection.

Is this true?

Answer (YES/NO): NO